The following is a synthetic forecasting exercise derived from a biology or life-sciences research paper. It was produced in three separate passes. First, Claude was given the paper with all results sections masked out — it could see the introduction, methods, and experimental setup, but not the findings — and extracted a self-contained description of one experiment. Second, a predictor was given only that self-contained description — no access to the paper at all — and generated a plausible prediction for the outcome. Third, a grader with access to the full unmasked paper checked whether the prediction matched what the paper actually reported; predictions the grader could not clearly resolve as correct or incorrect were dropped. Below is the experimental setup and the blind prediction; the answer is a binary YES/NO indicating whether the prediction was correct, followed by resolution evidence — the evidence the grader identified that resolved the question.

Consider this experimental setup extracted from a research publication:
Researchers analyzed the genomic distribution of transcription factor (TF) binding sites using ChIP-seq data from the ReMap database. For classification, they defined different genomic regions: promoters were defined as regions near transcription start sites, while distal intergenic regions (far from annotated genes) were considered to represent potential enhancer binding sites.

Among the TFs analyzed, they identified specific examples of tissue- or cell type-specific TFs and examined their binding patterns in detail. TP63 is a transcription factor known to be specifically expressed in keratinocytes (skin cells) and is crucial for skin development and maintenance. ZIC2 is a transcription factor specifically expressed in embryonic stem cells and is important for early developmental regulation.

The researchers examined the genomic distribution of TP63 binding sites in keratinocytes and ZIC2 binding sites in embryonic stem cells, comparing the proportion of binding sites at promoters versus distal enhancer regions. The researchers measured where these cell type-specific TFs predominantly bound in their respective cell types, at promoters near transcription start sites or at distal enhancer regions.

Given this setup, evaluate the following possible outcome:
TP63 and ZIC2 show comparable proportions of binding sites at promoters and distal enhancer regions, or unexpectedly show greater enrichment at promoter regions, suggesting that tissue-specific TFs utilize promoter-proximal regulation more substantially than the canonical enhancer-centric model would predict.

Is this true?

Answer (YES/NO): NO